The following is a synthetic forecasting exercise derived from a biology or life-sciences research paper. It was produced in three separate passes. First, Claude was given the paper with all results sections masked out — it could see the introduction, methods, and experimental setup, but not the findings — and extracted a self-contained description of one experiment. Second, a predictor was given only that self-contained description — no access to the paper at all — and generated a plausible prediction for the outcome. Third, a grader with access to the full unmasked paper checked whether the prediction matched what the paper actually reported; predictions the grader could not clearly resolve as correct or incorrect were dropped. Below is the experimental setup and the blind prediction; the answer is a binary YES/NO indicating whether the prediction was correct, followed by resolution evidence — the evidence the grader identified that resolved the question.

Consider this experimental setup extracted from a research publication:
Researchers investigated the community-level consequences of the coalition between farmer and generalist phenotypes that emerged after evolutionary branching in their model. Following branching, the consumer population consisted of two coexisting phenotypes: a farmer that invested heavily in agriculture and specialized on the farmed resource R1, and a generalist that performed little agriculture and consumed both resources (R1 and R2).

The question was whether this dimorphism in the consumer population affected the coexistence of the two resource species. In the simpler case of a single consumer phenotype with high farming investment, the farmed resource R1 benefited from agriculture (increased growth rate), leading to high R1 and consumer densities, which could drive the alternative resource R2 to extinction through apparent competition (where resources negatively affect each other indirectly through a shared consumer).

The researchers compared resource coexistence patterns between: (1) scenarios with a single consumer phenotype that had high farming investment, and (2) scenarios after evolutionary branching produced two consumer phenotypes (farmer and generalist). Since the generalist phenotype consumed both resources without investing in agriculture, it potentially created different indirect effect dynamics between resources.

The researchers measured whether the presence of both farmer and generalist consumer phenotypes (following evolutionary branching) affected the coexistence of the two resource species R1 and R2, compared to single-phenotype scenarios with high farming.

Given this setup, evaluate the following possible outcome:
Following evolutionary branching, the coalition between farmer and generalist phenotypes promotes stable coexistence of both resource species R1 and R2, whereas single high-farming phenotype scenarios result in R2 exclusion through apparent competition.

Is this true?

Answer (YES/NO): YES